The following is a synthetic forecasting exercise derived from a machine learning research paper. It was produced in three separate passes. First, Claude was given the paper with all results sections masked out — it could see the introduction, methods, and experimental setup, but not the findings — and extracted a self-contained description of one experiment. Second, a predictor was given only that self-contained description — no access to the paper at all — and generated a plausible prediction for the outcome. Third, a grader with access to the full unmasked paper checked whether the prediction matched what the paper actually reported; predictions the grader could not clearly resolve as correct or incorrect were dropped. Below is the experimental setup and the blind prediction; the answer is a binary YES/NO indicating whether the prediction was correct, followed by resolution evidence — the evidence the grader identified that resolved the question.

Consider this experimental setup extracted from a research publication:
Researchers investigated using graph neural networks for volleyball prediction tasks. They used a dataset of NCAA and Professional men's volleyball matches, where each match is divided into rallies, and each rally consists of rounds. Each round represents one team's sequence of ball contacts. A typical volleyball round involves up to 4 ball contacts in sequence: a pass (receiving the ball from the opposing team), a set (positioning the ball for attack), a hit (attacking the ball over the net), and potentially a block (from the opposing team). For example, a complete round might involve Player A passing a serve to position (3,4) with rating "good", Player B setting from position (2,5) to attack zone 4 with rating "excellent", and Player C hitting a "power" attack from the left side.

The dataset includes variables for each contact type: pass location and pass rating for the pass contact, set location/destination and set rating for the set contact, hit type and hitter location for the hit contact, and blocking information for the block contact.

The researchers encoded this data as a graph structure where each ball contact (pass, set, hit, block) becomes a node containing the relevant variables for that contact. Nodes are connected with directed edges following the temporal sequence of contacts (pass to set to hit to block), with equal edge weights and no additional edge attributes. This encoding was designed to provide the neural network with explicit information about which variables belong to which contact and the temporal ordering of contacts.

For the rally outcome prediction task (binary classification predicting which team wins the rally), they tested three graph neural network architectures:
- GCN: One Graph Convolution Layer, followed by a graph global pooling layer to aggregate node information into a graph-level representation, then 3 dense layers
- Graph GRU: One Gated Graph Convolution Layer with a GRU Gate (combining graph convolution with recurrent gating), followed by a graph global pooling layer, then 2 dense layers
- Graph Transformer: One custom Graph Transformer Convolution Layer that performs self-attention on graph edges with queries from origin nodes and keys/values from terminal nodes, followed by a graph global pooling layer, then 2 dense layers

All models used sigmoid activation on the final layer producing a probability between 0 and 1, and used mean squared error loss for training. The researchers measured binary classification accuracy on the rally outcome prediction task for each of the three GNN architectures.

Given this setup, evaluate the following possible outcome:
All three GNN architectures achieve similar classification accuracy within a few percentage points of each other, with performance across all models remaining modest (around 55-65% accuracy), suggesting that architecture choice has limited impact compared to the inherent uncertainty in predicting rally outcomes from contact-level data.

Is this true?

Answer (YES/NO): NO